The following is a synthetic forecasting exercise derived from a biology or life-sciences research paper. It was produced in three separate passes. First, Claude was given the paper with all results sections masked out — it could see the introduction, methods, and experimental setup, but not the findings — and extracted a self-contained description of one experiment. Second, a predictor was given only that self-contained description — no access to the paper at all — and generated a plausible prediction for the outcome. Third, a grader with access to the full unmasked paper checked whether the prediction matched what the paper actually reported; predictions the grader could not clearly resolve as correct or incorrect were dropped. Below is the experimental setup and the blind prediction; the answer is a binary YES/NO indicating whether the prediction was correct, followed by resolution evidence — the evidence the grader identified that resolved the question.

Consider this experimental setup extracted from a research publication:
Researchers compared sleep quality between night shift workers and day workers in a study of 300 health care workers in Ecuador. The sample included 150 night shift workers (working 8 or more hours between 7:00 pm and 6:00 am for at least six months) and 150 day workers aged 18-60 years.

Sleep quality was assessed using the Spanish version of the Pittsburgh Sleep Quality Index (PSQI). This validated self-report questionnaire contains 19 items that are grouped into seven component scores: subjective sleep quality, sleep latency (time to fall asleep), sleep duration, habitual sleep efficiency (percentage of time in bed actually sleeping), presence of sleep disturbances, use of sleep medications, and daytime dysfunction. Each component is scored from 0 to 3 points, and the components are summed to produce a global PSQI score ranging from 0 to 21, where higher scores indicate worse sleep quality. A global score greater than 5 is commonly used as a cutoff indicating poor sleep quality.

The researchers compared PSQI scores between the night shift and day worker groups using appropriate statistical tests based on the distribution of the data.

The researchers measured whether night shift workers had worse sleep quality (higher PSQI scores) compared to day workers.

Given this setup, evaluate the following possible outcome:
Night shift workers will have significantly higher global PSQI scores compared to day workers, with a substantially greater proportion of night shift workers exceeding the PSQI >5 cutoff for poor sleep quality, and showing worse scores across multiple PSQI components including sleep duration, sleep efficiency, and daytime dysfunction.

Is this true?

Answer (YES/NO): NO